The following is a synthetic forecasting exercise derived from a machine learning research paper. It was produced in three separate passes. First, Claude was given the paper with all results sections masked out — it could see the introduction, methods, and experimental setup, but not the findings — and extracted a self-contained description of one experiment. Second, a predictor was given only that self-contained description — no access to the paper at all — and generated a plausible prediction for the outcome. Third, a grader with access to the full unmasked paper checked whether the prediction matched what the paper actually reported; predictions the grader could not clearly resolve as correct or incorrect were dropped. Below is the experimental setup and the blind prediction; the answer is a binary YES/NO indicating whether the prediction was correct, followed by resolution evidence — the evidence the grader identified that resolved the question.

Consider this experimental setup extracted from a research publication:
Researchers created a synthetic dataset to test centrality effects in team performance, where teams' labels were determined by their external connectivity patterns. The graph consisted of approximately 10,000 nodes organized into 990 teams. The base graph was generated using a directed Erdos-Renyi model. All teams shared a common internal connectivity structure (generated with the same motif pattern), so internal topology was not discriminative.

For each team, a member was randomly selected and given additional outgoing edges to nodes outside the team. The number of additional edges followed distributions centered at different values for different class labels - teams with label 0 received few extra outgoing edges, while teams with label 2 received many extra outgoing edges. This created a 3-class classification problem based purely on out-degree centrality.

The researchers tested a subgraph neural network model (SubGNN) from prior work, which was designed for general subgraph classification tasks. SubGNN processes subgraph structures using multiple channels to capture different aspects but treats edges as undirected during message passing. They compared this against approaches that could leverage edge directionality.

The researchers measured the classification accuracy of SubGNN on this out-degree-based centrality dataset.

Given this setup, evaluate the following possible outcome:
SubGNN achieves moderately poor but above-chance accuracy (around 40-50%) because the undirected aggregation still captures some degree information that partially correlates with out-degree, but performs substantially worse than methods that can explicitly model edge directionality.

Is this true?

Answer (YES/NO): NO